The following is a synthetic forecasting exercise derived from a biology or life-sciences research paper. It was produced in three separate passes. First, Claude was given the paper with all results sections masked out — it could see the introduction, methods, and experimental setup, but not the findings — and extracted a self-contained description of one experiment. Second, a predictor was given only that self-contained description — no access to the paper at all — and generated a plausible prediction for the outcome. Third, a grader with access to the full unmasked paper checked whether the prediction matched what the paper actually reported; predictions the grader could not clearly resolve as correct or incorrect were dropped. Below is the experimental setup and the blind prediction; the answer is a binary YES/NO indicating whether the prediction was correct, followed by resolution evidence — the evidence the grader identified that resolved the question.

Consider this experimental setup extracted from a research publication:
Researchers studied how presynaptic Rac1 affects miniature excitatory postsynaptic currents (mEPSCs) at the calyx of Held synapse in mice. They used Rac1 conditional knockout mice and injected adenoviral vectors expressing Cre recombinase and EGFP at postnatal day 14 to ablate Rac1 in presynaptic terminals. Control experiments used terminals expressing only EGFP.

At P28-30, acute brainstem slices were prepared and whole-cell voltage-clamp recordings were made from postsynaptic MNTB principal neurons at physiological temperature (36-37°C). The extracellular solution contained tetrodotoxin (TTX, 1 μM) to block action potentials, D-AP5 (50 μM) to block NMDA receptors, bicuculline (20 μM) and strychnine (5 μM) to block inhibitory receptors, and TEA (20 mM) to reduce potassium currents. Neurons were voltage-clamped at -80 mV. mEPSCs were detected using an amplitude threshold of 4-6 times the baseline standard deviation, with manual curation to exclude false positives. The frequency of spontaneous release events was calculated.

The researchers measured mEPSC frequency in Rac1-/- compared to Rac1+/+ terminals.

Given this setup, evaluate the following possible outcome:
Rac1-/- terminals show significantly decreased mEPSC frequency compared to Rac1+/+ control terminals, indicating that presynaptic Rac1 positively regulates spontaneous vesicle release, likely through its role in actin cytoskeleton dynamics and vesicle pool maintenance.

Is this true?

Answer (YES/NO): NO